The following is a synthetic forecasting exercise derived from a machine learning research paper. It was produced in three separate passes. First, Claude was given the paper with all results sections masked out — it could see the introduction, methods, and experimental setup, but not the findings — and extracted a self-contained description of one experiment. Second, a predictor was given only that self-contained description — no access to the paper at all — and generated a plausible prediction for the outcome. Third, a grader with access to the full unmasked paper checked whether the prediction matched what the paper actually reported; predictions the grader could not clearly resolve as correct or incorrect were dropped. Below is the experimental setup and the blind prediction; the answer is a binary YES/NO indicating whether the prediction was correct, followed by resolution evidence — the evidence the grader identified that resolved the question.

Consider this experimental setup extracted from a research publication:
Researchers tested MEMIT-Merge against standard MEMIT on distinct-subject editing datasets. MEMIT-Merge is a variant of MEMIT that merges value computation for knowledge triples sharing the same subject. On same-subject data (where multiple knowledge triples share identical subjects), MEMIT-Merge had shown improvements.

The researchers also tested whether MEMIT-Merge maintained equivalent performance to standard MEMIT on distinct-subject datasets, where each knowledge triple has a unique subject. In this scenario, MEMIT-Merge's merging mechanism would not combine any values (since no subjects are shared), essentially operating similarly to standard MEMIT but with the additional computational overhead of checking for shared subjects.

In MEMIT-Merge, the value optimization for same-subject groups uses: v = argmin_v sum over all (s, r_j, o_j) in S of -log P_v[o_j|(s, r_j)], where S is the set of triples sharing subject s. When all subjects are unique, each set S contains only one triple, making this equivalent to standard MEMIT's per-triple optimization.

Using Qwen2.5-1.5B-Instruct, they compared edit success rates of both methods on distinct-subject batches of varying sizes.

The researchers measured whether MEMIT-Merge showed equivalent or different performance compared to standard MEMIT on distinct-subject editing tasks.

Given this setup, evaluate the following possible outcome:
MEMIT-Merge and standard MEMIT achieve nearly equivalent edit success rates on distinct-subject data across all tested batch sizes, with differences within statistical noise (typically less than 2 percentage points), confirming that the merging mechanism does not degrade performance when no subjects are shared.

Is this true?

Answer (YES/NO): YES